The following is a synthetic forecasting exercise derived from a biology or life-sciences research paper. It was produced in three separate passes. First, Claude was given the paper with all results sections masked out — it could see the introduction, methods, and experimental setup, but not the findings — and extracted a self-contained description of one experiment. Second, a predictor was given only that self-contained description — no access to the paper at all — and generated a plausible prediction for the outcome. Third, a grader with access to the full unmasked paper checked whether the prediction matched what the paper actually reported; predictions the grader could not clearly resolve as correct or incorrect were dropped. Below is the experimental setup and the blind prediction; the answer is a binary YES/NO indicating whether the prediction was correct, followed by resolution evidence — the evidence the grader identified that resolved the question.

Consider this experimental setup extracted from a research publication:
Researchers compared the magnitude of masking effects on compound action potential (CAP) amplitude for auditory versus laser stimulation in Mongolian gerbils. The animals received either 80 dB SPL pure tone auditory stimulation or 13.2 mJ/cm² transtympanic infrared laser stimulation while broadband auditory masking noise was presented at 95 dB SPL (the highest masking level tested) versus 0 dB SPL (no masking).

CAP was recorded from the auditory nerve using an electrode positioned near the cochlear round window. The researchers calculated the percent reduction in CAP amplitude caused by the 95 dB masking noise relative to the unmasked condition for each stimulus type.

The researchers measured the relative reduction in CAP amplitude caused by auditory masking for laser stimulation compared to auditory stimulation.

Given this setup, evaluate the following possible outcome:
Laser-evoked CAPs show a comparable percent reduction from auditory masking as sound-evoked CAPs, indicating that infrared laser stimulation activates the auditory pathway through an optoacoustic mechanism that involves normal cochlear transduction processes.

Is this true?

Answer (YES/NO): YES